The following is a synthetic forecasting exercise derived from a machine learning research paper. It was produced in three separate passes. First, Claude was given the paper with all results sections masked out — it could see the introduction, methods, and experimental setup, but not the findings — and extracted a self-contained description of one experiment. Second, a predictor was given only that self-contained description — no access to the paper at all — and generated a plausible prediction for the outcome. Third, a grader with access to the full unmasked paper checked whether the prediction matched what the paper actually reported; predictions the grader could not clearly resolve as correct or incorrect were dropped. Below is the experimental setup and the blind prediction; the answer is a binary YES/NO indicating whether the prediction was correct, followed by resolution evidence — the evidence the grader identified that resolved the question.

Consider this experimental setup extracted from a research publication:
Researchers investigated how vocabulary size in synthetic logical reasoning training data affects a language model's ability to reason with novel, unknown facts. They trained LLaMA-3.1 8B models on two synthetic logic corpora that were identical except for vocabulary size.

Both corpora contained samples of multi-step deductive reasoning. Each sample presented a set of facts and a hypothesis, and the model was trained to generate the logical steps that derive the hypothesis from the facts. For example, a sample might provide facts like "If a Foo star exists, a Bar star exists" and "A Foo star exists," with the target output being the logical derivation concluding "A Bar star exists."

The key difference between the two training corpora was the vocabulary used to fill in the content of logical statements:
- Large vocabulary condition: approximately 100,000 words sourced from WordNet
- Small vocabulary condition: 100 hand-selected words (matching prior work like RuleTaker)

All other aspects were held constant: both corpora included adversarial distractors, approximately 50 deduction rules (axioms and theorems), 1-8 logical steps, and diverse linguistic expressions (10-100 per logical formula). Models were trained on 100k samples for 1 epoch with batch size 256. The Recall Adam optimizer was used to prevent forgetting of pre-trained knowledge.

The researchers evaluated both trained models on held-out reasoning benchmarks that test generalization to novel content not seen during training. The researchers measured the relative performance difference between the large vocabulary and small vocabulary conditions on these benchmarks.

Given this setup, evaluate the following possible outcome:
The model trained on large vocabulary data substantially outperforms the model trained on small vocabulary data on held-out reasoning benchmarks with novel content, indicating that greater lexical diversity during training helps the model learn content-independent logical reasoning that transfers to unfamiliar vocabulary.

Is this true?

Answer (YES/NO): NO